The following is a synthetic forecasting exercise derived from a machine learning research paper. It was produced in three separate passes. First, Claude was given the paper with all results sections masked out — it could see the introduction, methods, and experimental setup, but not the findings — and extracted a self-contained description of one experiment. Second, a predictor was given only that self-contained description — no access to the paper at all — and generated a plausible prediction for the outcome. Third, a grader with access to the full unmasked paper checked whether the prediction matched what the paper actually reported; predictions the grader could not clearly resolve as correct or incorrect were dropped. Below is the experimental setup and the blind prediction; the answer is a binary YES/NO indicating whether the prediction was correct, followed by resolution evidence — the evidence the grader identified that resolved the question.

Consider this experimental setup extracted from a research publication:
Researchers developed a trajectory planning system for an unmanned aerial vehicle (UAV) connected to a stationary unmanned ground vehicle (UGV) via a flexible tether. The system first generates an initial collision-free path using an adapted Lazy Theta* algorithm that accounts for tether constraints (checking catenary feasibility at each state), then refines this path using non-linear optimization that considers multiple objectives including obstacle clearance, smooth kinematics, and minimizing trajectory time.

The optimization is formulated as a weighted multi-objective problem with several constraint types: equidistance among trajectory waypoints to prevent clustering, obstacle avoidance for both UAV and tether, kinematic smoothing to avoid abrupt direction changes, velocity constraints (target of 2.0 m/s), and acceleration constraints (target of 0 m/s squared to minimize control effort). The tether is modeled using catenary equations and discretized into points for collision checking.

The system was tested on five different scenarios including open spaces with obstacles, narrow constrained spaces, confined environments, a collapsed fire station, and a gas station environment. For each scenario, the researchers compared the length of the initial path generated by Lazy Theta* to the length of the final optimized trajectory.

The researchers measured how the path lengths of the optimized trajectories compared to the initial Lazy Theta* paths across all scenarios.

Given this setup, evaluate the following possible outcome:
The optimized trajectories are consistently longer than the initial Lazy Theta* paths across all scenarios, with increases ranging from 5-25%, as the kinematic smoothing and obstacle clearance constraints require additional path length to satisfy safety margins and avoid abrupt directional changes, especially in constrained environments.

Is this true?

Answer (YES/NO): NO